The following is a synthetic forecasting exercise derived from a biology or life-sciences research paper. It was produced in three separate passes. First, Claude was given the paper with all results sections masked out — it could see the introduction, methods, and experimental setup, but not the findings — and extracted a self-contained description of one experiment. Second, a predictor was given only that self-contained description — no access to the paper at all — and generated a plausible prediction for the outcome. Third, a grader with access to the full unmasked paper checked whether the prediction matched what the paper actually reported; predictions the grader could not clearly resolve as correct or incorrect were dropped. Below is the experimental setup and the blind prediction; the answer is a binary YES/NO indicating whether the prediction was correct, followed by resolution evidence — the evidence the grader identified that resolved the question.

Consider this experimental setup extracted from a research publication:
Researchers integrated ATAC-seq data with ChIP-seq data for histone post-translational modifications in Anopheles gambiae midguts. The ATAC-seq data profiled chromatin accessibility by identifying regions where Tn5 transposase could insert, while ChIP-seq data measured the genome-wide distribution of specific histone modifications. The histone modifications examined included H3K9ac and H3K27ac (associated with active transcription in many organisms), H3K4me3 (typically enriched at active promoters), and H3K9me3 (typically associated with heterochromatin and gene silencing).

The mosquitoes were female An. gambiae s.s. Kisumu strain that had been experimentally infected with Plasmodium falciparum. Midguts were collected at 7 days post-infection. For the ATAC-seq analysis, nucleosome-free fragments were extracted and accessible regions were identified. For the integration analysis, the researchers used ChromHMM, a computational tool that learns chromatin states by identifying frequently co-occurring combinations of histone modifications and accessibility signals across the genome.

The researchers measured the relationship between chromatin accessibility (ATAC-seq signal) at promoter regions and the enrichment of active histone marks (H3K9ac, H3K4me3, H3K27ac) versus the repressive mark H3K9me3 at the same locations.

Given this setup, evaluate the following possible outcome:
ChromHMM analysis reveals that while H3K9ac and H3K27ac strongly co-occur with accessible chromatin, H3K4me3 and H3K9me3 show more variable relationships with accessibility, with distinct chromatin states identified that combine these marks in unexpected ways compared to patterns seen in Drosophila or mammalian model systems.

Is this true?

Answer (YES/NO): NO